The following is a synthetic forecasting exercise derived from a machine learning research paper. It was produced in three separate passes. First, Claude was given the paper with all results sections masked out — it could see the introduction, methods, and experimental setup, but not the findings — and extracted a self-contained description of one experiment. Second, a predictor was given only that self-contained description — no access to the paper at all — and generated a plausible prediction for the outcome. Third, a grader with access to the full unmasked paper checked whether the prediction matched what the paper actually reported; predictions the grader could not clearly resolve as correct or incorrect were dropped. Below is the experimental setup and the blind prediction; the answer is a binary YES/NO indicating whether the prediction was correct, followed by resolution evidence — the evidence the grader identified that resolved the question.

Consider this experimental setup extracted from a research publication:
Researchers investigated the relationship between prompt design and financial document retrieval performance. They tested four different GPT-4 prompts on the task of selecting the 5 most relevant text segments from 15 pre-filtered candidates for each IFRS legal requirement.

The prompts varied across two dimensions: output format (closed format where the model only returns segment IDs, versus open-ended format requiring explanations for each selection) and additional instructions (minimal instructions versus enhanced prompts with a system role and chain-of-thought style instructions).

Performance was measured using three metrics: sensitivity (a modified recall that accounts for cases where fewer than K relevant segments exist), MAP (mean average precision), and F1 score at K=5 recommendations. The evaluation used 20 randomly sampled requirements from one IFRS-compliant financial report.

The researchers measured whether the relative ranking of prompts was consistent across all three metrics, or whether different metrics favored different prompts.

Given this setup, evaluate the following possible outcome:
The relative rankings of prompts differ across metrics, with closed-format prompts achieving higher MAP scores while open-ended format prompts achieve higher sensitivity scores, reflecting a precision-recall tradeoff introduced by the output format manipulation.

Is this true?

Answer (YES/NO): NO